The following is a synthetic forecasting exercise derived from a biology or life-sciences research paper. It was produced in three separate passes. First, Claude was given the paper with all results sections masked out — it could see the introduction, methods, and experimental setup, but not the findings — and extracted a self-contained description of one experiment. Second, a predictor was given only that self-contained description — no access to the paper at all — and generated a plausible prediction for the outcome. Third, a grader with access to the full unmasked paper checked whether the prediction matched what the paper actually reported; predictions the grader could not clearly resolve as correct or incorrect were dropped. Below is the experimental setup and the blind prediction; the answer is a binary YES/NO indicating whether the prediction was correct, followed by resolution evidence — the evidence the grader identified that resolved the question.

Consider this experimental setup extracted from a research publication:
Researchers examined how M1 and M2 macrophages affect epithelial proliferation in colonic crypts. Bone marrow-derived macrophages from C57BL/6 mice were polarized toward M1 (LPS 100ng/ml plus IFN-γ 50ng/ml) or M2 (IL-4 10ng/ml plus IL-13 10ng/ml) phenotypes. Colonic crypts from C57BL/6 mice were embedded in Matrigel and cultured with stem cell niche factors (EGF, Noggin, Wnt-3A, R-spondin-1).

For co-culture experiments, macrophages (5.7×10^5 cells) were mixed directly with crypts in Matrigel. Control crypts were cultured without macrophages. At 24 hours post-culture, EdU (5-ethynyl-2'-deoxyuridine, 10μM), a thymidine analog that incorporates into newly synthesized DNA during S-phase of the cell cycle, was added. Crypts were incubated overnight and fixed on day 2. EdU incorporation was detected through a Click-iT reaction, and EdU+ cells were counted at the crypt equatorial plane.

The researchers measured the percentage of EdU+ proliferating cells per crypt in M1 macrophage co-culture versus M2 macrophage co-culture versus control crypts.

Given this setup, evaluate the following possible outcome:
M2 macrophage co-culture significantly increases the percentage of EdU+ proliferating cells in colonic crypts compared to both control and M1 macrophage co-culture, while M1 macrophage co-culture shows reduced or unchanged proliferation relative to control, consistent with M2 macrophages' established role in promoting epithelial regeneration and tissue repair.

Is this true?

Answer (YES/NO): NO